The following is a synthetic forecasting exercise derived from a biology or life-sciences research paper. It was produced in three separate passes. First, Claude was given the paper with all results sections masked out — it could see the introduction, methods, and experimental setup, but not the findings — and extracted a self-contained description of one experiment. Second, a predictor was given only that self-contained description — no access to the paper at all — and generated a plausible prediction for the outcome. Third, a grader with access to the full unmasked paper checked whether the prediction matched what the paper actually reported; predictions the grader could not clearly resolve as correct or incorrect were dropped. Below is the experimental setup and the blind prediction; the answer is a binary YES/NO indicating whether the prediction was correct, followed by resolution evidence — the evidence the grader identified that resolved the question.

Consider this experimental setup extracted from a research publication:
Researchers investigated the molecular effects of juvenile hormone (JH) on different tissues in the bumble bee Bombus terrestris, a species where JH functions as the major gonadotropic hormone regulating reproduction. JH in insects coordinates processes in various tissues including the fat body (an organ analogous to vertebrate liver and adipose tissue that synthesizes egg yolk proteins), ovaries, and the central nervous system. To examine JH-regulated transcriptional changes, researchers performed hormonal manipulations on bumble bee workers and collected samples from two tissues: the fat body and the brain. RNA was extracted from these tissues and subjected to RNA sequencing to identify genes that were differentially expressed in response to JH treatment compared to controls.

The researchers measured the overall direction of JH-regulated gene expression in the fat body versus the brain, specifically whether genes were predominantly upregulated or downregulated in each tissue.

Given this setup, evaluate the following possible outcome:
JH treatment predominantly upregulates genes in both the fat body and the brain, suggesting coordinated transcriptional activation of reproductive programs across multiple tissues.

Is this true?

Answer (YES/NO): NO